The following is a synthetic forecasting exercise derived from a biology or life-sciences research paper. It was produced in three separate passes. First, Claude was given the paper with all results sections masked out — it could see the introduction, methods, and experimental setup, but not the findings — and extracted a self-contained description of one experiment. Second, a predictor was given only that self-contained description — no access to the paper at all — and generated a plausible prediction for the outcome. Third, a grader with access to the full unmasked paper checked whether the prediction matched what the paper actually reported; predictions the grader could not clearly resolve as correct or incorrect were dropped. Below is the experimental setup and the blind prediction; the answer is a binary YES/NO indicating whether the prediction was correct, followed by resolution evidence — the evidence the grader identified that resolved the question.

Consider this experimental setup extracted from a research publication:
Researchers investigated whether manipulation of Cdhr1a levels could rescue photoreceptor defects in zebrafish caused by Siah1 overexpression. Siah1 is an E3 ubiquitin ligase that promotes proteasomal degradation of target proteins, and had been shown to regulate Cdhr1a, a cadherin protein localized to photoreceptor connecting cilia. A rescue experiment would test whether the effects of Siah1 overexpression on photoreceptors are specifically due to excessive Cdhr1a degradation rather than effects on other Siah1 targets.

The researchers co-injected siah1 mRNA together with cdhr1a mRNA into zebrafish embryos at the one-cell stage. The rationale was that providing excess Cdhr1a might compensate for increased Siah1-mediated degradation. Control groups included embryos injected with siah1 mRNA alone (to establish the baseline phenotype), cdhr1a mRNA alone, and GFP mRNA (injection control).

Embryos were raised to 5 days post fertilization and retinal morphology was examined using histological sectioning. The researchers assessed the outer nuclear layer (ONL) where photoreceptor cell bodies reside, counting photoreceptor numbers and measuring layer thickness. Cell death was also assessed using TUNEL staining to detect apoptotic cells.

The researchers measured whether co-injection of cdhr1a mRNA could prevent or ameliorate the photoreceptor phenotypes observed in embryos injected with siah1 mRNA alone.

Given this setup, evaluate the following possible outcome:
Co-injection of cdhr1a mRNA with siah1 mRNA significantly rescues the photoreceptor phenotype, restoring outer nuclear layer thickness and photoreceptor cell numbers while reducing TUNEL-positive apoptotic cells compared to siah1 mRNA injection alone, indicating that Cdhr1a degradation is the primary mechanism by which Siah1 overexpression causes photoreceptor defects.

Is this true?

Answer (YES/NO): YES